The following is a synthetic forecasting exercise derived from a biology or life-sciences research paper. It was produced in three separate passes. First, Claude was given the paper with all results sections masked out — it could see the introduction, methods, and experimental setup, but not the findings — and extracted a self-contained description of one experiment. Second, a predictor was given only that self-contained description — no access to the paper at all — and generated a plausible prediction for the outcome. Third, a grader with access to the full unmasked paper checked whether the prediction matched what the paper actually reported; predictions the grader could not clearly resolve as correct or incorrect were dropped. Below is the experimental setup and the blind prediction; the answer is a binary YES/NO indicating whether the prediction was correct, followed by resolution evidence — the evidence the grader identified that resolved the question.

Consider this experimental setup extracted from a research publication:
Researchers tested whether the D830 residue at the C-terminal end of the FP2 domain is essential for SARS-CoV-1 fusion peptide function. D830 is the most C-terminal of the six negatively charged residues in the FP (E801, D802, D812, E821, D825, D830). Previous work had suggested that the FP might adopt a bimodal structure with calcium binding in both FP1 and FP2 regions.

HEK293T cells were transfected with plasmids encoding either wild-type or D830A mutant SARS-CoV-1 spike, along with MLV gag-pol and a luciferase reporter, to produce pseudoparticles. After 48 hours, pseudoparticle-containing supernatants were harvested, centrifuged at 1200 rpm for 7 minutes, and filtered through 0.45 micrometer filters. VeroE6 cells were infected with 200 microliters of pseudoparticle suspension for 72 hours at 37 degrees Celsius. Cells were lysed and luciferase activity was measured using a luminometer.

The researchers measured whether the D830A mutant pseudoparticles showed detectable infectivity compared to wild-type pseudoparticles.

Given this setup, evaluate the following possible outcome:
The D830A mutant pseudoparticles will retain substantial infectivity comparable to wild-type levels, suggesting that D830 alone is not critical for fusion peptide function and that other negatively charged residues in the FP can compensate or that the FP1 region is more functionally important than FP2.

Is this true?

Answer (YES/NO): NO